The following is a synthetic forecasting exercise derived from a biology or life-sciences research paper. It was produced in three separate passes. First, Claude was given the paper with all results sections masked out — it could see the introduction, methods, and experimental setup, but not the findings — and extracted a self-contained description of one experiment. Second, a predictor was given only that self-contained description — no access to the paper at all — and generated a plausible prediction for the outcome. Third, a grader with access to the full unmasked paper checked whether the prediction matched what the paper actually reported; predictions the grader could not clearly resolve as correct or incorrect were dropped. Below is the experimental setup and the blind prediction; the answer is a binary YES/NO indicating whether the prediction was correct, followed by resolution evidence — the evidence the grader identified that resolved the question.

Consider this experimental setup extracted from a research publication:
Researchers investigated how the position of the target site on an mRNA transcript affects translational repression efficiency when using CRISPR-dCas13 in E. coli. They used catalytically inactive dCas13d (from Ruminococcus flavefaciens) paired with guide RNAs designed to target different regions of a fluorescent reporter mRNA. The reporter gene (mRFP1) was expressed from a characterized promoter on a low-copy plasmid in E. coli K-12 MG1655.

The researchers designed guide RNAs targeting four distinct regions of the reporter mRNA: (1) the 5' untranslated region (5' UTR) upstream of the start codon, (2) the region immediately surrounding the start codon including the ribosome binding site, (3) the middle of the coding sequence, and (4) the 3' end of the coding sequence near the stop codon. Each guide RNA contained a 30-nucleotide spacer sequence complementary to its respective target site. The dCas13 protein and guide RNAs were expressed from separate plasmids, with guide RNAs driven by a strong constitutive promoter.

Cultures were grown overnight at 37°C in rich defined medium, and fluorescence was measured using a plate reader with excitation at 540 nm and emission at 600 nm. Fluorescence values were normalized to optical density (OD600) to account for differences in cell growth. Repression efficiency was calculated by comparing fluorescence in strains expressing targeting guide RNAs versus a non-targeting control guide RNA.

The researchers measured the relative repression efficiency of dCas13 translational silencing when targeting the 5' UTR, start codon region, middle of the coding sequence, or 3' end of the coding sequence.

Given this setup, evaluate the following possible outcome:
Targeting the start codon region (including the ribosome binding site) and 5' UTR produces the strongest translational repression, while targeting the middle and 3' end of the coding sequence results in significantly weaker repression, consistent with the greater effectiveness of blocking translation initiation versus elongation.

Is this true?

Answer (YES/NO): YES